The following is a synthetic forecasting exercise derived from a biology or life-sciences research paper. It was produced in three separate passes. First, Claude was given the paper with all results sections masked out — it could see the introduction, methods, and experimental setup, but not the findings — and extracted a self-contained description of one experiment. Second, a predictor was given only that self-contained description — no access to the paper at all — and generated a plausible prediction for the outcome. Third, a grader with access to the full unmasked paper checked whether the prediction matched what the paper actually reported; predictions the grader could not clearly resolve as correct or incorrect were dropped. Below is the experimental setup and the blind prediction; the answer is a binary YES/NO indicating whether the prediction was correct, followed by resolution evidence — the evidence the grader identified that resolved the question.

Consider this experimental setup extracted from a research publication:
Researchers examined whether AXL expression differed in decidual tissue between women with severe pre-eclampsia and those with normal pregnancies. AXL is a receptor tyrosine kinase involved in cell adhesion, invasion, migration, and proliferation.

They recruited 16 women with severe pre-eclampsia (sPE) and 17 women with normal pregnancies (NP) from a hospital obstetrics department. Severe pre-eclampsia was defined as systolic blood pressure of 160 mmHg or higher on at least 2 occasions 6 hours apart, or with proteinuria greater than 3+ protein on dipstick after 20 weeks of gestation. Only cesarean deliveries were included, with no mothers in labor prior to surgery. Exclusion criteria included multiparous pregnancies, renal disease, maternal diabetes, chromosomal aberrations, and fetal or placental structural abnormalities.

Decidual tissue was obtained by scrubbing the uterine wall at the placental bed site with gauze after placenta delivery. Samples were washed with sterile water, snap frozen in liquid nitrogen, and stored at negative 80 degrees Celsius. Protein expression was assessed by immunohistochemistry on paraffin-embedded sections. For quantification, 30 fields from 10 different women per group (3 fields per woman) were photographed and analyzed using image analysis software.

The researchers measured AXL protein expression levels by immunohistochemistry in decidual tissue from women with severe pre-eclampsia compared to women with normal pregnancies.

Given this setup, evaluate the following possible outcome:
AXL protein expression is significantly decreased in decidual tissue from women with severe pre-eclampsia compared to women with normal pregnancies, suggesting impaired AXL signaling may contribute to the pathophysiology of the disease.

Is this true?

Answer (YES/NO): YES